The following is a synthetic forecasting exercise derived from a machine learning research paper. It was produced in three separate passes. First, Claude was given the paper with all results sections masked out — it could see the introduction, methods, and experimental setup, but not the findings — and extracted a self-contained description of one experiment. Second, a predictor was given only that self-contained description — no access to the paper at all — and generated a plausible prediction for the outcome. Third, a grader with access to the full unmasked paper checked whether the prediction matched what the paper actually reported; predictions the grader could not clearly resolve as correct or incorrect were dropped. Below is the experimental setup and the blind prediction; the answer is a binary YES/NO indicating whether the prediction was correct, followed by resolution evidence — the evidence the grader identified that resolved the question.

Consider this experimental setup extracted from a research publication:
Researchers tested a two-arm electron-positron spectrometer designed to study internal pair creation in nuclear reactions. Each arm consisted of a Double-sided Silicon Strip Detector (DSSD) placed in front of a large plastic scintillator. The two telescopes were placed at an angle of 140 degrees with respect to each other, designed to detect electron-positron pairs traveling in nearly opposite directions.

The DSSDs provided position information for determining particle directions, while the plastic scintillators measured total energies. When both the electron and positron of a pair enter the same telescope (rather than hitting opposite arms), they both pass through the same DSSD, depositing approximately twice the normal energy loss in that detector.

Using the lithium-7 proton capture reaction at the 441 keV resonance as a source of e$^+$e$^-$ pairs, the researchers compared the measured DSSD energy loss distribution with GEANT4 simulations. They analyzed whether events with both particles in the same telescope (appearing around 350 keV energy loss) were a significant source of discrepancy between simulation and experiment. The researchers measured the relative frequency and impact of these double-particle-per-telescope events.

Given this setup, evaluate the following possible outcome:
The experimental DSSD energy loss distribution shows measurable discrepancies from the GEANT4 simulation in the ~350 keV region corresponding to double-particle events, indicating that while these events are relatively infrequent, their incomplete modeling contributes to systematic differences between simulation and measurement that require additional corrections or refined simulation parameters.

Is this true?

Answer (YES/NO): NO